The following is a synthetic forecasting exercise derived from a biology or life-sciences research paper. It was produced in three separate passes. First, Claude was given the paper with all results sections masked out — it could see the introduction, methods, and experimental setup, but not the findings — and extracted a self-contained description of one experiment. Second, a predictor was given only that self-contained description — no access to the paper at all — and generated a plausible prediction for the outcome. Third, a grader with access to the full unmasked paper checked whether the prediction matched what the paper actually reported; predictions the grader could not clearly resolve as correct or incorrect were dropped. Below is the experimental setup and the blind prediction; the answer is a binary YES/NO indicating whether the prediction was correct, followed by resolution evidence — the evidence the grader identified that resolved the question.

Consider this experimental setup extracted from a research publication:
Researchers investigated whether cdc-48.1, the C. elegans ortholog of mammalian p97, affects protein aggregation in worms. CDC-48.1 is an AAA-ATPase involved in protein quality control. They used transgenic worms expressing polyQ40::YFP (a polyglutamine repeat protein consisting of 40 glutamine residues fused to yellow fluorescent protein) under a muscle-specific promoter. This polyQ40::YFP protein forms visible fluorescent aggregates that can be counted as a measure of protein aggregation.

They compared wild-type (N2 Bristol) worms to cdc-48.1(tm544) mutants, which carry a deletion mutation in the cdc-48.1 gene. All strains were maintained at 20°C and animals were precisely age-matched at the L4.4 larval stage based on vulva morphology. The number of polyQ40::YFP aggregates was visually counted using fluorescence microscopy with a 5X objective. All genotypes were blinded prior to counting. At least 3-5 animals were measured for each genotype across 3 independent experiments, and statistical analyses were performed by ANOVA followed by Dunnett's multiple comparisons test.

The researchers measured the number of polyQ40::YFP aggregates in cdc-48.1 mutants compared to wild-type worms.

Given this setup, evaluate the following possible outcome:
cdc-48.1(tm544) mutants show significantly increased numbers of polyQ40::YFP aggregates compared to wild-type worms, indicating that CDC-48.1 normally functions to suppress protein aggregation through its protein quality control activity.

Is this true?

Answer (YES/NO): YES